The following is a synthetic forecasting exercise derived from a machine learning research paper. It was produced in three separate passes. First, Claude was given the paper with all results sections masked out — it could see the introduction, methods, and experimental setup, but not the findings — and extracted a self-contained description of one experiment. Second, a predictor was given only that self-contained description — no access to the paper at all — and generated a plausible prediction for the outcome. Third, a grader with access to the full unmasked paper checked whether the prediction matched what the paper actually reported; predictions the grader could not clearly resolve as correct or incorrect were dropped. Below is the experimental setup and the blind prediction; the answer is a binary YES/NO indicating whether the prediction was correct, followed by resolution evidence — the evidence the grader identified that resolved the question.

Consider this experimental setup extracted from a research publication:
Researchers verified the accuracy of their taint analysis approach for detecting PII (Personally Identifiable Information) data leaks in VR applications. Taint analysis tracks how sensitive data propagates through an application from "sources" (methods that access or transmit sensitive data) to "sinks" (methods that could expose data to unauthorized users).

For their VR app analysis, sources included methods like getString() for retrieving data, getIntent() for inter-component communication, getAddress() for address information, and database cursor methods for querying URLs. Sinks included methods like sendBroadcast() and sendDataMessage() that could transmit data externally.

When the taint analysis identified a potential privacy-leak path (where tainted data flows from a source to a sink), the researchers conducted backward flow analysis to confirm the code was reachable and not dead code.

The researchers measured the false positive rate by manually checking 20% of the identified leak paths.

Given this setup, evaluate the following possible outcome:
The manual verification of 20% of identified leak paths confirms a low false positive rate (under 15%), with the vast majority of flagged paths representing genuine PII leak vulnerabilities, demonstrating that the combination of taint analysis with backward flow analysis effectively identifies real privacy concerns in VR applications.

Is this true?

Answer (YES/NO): YES